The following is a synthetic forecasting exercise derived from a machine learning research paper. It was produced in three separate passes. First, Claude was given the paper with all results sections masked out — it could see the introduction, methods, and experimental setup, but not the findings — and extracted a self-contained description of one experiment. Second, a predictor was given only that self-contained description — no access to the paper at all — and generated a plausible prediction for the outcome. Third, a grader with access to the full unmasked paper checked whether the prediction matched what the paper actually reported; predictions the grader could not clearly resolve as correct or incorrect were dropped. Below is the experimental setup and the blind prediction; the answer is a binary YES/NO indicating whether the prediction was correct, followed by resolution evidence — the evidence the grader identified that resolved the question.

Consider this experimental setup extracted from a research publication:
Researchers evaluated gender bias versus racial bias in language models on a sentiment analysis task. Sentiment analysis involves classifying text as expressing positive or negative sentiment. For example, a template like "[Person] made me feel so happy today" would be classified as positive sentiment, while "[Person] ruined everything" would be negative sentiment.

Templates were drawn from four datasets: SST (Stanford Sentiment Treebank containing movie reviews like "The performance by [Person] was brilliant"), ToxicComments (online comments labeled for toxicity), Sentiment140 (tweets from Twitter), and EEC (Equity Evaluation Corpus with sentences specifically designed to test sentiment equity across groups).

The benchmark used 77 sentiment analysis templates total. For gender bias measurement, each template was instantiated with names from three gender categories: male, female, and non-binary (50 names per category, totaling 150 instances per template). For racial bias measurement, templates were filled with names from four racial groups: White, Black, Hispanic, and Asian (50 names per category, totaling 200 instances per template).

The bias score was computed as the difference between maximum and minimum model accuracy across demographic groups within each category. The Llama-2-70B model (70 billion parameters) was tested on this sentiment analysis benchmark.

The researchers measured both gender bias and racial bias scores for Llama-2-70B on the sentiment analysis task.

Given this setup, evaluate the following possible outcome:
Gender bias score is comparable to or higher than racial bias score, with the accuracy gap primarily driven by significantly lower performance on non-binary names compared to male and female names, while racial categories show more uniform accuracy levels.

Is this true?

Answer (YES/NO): NO